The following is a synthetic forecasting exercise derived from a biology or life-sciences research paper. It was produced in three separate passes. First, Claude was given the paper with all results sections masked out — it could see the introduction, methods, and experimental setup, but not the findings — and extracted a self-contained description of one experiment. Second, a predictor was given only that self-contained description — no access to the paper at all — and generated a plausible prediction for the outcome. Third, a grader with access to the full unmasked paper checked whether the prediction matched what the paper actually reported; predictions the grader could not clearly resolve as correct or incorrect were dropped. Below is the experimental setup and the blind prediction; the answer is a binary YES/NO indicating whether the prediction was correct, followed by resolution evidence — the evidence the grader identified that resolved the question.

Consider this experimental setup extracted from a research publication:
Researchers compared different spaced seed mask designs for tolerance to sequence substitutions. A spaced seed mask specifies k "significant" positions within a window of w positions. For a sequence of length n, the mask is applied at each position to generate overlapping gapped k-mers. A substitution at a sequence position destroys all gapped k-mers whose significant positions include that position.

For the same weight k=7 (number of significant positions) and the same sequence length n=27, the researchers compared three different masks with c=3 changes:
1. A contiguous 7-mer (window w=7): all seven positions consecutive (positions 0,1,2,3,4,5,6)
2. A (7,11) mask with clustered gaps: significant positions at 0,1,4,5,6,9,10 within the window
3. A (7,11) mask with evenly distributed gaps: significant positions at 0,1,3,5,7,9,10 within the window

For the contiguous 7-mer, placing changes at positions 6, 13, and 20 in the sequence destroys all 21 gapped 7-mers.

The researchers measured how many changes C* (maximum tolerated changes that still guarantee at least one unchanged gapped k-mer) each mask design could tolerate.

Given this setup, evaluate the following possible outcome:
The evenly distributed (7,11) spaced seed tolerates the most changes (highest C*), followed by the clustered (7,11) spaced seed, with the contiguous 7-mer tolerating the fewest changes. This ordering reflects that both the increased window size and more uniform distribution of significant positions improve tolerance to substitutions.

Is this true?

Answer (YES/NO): NO